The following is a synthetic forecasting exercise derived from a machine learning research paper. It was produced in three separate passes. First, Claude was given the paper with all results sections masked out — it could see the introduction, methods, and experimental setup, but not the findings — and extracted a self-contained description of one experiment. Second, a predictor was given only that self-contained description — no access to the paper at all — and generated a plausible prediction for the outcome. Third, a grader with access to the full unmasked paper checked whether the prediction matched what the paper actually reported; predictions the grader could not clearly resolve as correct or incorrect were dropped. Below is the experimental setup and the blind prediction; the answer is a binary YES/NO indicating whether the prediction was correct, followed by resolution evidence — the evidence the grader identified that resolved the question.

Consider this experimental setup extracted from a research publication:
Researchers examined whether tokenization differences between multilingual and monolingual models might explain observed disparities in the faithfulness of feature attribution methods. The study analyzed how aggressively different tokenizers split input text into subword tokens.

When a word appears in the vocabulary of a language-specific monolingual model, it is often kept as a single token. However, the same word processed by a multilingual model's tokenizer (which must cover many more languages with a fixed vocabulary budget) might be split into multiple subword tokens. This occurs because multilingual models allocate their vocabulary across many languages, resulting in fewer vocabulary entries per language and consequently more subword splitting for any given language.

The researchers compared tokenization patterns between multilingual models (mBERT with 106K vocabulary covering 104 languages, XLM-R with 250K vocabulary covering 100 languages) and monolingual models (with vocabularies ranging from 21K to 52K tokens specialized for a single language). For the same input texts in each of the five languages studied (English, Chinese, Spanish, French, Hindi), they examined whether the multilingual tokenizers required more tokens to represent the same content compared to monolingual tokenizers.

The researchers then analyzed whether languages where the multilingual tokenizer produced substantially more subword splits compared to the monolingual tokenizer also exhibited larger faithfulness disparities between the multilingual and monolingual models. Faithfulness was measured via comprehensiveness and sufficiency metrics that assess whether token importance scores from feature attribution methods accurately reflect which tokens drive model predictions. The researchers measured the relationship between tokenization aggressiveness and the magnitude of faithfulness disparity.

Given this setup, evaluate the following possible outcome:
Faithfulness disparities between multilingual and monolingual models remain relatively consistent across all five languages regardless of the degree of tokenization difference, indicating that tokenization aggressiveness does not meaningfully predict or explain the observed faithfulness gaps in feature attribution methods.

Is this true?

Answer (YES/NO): NO